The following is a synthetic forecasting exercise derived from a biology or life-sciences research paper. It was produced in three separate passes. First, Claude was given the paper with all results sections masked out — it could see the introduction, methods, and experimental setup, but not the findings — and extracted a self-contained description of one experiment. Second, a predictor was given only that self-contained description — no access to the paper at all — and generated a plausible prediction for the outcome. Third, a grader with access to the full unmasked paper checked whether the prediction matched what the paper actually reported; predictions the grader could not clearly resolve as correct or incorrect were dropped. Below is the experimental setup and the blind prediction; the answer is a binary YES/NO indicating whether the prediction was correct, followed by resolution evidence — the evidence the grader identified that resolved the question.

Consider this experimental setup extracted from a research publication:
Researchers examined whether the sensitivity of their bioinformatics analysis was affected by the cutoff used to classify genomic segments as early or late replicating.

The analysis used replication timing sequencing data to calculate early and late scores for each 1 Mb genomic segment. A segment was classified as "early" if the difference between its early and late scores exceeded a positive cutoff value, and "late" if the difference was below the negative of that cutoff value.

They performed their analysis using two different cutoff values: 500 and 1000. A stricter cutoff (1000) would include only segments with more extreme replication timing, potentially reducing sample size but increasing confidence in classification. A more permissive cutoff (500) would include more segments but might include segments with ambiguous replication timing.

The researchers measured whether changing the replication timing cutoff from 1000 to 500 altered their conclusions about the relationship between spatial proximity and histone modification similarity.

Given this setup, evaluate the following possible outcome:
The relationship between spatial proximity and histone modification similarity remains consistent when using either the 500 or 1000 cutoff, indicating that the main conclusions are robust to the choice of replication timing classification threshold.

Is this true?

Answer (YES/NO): YES